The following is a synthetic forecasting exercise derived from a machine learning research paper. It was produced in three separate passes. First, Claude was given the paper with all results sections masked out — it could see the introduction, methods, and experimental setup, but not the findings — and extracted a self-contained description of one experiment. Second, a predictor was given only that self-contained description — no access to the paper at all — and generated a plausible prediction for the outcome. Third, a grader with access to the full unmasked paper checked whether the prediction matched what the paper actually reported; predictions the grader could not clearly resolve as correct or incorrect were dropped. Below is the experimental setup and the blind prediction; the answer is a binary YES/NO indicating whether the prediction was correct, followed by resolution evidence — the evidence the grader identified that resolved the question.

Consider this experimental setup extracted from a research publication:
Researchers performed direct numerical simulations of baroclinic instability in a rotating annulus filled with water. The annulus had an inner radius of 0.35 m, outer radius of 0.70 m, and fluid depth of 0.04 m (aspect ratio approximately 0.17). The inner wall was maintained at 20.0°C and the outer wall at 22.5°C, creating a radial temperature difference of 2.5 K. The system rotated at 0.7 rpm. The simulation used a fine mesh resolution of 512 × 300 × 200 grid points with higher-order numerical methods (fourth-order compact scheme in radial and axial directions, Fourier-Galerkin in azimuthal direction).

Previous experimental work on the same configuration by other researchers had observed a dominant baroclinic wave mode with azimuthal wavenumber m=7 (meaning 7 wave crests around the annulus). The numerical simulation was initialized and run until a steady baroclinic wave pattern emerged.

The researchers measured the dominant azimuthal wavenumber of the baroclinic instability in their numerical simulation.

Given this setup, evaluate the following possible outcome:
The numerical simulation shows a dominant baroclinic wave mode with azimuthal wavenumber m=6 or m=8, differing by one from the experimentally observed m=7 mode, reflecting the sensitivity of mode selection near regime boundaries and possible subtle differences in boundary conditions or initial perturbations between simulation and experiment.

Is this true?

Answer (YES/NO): YES